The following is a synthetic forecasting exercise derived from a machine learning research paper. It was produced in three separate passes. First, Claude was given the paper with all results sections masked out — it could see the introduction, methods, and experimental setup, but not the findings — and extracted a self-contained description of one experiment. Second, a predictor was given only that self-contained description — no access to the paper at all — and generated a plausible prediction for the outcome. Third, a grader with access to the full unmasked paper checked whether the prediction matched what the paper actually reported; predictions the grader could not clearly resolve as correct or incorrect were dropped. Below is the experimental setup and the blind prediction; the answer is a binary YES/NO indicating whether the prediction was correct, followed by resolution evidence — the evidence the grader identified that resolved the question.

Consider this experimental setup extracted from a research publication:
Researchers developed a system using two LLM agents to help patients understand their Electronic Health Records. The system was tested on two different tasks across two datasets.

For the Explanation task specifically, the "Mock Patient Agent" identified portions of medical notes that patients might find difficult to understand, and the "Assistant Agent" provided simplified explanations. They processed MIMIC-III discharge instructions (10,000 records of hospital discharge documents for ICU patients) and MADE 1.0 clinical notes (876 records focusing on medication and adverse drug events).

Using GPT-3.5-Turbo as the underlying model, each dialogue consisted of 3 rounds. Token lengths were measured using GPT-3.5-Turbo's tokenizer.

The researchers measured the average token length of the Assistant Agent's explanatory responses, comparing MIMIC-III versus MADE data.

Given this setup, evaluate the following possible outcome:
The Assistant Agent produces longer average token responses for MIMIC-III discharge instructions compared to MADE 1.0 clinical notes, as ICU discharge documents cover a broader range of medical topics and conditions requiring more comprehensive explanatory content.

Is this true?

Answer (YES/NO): NO